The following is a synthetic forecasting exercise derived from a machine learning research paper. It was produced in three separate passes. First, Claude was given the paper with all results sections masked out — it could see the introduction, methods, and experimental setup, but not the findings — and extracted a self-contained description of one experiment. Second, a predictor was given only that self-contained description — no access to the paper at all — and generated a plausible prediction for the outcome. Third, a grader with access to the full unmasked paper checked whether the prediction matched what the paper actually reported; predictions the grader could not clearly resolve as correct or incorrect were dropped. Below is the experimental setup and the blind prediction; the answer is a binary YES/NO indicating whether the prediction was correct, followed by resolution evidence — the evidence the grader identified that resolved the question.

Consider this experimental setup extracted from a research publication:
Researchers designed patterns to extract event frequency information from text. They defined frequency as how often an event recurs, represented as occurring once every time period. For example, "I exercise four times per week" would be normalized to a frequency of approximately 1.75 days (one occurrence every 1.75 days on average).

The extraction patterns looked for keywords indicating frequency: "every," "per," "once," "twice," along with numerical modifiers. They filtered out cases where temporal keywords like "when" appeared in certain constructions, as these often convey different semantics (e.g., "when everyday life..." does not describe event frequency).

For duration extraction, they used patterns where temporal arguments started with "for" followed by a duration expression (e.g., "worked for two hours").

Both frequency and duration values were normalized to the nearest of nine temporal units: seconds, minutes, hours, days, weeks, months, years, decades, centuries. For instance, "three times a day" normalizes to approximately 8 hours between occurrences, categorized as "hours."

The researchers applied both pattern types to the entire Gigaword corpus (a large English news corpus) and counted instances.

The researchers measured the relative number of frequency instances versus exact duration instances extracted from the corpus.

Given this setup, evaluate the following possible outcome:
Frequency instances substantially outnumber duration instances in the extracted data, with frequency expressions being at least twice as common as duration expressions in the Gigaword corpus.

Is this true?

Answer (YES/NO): NO